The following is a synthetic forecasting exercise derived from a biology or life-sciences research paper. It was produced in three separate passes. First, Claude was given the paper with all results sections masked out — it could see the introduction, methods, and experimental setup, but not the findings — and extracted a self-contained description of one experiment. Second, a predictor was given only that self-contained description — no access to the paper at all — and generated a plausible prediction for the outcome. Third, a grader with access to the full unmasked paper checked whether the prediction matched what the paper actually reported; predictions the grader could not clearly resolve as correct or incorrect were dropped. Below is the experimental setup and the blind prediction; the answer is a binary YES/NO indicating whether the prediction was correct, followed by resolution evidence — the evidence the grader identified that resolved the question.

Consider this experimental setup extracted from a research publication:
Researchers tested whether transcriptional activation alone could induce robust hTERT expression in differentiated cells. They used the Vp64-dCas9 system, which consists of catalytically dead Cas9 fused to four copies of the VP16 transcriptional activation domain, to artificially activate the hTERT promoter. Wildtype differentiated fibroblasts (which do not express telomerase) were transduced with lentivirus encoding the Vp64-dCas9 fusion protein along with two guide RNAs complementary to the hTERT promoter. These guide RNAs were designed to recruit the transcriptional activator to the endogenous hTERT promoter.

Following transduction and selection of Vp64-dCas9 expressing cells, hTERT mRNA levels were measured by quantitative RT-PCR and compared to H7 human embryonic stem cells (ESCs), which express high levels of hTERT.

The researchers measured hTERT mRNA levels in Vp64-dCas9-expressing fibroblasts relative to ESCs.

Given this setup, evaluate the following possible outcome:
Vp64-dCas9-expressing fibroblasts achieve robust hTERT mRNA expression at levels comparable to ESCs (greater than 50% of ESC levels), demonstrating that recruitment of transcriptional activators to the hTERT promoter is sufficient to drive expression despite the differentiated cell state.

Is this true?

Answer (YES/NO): NO